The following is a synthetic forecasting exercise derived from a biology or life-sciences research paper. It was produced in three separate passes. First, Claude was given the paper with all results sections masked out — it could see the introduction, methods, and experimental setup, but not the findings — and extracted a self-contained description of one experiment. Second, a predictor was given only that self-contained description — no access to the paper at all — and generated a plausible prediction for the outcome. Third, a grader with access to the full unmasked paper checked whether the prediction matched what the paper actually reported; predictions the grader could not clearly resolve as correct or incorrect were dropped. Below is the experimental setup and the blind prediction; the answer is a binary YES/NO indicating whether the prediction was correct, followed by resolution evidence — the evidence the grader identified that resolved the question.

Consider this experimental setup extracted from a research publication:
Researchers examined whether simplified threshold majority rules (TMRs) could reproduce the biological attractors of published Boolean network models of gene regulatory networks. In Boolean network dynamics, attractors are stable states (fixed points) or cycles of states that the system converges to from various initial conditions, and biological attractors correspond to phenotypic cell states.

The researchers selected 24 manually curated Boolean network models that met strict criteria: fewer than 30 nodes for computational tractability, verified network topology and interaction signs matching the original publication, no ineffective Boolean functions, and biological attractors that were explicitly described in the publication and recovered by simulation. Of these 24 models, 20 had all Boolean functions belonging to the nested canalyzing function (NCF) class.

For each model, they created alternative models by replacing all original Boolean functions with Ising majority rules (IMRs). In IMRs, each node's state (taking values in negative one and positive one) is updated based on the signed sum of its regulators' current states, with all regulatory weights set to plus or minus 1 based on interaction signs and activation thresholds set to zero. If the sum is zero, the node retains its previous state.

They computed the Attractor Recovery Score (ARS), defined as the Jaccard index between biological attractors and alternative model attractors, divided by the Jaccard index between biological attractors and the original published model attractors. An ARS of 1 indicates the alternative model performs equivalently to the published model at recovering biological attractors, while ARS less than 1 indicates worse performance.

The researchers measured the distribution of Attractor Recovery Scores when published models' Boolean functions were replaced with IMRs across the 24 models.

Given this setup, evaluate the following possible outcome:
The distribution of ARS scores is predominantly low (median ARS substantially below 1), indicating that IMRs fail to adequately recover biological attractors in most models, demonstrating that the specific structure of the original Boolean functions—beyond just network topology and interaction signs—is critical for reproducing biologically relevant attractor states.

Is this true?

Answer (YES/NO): YES